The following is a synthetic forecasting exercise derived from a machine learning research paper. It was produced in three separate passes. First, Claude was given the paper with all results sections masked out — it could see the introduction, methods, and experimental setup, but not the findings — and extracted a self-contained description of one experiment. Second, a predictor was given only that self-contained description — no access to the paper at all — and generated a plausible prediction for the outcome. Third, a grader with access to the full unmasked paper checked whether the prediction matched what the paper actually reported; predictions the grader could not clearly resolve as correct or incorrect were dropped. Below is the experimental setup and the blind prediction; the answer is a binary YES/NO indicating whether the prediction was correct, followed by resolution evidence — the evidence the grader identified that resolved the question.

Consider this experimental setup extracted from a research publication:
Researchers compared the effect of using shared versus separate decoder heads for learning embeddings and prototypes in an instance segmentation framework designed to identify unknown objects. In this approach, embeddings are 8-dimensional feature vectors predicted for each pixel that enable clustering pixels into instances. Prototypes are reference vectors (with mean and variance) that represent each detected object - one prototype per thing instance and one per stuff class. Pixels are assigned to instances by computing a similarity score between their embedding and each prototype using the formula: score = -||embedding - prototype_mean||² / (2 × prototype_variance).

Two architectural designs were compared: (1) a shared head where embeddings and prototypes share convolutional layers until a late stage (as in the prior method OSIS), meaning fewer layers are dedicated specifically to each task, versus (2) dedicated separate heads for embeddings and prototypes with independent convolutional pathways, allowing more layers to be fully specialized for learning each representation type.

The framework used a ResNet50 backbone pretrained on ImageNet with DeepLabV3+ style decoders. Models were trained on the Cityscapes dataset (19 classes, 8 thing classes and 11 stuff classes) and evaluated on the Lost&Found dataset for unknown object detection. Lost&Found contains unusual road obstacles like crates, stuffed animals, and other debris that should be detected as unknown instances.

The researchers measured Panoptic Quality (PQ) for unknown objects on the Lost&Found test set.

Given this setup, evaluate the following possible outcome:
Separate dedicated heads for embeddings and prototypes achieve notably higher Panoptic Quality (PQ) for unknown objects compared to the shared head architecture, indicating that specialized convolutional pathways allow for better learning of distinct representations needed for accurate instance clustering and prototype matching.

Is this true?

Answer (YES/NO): YES